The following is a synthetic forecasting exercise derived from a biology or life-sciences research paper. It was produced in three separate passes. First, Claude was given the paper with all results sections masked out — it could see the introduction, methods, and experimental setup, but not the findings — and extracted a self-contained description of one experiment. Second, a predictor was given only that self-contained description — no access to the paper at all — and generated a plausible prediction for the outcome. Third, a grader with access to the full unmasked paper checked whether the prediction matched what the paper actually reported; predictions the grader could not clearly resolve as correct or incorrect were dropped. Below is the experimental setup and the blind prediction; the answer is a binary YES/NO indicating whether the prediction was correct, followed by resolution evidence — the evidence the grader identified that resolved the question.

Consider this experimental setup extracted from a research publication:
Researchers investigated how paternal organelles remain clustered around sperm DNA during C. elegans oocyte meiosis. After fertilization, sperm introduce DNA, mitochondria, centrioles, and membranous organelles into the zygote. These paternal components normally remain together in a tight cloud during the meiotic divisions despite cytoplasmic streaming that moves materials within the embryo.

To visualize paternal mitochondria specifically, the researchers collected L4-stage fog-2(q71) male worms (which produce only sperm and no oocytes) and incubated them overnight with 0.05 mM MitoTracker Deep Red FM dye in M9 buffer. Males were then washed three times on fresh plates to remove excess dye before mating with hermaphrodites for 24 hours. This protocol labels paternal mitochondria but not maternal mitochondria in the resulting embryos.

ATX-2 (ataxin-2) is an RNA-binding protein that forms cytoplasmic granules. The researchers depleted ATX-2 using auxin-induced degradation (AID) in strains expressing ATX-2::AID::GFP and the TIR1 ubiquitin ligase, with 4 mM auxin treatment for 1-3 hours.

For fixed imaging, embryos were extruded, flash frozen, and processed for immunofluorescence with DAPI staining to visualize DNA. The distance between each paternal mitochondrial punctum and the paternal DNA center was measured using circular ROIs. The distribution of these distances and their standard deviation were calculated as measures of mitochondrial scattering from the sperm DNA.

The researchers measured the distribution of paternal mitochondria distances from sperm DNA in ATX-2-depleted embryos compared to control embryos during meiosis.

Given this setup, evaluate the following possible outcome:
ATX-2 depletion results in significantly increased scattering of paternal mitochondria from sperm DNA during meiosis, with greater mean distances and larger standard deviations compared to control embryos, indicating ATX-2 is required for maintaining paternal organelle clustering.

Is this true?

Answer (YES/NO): YES